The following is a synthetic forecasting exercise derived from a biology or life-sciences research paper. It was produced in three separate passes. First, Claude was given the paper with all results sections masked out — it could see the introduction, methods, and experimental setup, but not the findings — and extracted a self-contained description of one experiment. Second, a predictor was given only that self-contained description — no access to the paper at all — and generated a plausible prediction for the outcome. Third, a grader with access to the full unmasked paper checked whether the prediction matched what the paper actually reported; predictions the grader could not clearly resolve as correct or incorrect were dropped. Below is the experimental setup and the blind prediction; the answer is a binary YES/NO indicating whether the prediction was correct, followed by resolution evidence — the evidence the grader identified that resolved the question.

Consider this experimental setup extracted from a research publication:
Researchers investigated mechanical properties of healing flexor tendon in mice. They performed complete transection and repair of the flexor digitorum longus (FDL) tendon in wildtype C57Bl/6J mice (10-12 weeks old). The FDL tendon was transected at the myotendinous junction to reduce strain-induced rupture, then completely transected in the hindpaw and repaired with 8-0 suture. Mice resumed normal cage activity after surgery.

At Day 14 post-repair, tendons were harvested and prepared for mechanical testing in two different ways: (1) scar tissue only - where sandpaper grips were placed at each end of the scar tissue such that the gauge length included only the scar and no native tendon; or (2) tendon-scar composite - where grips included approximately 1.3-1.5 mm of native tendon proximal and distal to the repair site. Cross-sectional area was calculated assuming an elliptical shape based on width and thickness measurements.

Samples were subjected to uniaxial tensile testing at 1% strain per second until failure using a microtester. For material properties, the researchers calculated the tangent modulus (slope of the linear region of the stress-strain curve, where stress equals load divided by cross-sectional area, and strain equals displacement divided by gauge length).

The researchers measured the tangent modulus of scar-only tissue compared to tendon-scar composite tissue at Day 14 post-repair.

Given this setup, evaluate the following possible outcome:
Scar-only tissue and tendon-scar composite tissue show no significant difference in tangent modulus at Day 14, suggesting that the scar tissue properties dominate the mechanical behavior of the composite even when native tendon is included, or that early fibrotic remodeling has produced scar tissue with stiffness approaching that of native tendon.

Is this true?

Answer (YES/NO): NO